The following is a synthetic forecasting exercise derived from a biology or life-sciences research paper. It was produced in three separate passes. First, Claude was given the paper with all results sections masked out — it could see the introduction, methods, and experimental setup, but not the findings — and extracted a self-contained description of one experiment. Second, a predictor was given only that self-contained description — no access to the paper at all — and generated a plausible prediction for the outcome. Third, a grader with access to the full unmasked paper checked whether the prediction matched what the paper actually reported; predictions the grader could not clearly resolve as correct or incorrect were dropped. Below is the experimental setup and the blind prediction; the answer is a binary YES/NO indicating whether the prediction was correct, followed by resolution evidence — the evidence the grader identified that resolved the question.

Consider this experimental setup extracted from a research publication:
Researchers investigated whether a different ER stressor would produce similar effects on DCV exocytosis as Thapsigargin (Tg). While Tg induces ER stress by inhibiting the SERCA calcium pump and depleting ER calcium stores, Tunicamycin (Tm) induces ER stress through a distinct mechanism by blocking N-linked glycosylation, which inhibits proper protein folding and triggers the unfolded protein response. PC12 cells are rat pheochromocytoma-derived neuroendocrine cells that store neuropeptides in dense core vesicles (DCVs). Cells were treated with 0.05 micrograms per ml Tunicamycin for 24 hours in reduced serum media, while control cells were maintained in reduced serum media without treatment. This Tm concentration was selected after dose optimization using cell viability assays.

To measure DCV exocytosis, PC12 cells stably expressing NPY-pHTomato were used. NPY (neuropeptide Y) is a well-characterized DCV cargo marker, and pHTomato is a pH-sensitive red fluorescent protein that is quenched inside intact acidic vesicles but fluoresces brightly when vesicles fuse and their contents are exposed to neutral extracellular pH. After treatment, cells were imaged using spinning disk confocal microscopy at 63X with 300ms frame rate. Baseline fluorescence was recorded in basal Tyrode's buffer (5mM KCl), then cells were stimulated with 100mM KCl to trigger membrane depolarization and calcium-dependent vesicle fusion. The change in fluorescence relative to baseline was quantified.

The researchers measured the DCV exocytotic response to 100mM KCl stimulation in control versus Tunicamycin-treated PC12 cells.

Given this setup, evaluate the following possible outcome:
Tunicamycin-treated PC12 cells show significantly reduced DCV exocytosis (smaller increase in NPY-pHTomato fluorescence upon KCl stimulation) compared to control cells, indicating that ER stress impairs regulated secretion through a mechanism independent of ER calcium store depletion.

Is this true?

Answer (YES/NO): YES